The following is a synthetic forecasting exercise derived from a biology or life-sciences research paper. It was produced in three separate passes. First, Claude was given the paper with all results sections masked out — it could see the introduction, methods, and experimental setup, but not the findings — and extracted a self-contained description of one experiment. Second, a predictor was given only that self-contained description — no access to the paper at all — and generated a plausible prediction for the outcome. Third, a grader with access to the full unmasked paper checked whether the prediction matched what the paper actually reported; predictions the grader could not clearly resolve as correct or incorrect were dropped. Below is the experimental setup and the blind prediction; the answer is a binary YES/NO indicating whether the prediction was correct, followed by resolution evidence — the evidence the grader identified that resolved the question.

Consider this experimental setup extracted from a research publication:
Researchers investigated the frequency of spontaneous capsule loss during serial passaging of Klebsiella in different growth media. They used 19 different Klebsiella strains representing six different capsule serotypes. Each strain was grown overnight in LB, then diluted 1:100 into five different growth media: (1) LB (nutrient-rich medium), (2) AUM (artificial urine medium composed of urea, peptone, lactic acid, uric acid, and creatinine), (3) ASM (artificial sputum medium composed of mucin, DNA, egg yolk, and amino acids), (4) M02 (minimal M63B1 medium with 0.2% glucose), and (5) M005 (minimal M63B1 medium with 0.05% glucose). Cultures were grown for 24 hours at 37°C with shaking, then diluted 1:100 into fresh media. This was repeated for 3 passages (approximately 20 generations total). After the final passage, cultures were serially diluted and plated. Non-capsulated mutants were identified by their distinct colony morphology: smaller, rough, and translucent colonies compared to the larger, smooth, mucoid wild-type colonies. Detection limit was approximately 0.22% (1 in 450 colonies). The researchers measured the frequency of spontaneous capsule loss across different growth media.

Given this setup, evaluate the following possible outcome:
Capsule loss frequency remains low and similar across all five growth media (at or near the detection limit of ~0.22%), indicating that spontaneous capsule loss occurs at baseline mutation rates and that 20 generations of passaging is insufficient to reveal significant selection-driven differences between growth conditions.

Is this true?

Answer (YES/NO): NO